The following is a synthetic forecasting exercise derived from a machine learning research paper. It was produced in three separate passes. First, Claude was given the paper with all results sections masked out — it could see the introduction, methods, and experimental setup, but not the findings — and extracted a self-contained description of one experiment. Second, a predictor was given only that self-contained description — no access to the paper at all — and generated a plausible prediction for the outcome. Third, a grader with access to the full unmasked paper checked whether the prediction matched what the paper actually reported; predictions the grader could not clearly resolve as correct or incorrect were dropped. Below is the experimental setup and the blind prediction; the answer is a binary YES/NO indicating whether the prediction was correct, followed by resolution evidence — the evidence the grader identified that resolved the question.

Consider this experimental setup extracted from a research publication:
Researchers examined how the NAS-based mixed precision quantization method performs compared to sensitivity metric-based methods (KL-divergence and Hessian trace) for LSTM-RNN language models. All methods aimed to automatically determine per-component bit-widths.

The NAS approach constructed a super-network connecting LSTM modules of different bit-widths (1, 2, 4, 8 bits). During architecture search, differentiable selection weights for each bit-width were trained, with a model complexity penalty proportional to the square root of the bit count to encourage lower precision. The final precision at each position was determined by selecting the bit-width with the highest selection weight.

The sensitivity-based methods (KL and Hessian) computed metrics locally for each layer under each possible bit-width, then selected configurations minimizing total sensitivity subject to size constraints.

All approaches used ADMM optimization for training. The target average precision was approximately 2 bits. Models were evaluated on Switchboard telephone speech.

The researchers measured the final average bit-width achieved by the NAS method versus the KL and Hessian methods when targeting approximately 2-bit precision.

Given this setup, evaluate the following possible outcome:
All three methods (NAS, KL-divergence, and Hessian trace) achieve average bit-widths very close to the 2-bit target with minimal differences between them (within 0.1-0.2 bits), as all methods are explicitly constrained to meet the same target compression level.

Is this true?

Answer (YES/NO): NO